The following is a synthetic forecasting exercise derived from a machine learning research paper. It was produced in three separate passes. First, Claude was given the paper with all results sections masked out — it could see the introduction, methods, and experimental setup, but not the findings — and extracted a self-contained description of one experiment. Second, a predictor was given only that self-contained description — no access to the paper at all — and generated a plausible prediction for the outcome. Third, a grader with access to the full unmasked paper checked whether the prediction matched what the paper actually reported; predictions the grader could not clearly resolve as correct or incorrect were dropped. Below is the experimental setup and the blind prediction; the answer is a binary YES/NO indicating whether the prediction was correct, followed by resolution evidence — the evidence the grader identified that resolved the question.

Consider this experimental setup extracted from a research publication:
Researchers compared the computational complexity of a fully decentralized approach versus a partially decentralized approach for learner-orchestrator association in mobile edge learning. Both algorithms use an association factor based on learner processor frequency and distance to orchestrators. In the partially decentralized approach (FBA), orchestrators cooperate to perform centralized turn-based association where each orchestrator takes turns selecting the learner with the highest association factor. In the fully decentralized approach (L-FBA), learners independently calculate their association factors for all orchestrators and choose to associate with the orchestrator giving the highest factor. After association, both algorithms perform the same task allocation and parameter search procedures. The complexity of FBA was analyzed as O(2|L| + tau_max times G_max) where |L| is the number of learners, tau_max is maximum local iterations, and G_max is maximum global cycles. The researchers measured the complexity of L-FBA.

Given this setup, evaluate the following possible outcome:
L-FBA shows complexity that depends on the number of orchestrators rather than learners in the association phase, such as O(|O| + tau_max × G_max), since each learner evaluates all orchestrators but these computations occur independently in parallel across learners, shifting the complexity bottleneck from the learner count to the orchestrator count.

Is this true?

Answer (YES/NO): NO